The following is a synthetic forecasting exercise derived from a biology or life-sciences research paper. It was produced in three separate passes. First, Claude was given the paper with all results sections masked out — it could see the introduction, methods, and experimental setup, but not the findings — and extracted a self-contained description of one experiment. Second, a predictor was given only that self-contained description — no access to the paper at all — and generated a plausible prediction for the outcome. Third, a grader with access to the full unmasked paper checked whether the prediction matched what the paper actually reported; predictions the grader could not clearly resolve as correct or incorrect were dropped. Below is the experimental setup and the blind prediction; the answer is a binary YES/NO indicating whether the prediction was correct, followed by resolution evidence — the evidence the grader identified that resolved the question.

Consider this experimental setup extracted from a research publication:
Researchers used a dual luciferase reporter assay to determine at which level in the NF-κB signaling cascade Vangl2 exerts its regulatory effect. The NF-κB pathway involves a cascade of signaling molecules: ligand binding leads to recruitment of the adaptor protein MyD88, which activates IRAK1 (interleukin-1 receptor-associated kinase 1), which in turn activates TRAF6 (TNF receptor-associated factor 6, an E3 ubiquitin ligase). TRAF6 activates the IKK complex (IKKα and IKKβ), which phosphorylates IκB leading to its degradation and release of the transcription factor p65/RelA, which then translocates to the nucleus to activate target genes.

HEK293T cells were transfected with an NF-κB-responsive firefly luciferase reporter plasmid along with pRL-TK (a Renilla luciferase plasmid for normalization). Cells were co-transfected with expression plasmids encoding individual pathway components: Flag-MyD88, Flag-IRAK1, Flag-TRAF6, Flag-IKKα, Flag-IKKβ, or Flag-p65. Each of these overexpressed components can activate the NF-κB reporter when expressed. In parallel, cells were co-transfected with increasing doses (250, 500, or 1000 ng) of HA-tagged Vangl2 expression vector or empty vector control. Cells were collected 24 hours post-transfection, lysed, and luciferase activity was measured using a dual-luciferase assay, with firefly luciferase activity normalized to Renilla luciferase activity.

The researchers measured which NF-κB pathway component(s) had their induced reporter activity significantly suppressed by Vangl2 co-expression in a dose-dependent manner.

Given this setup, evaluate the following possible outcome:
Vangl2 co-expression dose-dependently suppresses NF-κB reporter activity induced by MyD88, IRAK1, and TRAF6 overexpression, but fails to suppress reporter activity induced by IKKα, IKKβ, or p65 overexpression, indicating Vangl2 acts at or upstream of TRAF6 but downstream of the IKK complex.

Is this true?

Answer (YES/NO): NO